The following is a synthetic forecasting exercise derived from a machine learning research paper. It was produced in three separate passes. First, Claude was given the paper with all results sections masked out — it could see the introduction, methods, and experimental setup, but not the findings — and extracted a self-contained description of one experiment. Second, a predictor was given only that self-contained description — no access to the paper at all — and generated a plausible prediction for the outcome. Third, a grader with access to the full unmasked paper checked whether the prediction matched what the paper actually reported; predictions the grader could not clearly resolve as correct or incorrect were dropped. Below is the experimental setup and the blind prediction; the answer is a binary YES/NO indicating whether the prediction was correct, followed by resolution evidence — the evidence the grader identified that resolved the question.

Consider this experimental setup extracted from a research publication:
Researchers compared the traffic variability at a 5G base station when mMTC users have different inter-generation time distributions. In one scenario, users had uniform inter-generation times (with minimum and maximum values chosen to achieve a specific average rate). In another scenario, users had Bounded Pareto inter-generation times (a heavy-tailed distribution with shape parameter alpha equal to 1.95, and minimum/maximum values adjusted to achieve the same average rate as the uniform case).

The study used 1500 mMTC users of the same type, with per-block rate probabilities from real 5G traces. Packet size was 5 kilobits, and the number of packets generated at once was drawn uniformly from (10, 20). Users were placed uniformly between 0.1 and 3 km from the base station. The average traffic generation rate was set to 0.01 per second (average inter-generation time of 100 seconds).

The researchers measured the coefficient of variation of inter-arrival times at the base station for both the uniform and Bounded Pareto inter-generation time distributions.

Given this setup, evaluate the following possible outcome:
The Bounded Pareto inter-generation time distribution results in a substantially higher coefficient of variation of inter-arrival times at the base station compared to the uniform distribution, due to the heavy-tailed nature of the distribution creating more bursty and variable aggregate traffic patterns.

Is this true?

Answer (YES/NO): YES